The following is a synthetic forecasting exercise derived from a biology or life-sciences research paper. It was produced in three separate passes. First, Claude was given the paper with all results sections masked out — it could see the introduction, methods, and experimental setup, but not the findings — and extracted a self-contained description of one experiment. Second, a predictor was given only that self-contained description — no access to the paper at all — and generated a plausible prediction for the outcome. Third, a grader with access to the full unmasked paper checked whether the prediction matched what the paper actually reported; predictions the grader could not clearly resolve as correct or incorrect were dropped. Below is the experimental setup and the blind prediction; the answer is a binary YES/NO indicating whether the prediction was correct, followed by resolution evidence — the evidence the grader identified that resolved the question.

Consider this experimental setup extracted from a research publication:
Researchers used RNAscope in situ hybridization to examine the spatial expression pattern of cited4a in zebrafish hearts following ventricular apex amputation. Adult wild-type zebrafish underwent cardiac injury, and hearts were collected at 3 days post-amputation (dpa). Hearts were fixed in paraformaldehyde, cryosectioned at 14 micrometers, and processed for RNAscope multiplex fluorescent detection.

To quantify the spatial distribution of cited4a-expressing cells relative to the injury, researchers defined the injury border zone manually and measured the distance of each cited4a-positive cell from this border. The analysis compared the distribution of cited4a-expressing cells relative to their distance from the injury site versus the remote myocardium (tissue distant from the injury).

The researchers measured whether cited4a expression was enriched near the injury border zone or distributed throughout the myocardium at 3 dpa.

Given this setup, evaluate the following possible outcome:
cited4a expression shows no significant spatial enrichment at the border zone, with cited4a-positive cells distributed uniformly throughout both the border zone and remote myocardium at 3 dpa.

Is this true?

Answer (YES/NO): NO